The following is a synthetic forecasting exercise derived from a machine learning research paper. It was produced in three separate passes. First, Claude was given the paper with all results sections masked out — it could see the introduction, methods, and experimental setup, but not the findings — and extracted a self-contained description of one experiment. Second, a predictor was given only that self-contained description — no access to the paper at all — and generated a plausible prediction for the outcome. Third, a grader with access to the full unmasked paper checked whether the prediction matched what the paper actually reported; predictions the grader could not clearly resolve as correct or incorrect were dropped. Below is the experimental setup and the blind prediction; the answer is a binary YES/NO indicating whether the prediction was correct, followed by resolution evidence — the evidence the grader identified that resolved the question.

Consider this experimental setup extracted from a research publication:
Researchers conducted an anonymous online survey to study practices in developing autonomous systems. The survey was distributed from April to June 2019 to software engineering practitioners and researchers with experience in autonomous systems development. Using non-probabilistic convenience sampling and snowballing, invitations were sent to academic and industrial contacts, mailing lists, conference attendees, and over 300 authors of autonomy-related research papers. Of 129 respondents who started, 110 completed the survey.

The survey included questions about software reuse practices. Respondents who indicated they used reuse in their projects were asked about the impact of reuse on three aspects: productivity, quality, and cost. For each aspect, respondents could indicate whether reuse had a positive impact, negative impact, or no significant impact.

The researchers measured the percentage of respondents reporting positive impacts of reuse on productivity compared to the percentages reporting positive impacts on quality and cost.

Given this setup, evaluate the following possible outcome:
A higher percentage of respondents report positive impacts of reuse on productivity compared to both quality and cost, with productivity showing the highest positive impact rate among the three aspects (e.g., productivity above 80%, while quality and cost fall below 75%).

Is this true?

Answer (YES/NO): NO